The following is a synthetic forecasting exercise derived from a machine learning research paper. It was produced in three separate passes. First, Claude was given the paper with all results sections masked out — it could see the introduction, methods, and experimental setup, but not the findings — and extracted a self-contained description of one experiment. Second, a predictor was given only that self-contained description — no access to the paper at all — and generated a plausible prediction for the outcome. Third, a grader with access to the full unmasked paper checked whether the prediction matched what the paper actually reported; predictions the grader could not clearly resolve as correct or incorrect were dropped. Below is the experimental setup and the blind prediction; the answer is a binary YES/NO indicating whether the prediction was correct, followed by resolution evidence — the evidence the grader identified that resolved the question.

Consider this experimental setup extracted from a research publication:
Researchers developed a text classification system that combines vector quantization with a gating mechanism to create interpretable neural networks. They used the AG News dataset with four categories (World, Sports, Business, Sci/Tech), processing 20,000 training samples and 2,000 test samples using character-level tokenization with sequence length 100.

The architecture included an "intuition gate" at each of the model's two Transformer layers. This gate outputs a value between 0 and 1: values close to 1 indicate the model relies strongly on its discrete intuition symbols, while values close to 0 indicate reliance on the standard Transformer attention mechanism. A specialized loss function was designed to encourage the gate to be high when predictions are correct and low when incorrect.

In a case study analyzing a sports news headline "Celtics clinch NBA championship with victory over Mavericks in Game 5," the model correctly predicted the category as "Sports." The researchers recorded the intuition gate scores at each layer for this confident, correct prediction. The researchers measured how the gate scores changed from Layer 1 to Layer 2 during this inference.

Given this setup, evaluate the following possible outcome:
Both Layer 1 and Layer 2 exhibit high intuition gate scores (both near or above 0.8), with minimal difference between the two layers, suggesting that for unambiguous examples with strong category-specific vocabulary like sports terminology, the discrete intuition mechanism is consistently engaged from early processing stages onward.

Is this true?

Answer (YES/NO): NO